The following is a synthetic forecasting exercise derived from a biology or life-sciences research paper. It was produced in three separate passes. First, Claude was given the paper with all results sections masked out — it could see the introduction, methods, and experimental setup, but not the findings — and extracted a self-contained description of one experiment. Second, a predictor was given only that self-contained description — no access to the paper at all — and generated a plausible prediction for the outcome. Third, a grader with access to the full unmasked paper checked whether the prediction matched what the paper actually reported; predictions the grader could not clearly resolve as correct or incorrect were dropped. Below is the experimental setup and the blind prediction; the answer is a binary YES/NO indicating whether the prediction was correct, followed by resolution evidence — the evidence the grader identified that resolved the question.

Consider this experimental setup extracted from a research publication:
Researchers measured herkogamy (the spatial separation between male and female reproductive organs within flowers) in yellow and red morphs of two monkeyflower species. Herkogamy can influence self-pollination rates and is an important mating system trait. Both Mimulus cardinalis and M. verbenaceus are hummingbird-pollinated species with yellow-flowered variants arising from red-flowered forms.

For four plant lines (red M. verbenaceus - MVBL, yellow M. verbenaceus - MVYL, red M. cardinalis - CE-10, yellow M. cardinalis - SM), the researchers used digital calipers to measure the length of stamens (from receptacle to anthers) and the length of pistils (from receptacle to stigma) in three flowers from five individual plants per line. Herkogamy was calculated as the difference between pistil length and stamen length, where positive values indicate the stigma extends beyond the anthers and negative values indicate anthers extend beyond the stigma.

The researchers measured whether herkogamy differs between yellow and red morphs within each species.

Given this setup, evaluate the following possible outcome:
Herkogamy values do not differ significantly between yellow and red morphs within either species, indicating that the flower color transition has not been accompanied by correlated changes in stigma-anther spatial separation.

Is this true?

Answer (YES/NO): NO